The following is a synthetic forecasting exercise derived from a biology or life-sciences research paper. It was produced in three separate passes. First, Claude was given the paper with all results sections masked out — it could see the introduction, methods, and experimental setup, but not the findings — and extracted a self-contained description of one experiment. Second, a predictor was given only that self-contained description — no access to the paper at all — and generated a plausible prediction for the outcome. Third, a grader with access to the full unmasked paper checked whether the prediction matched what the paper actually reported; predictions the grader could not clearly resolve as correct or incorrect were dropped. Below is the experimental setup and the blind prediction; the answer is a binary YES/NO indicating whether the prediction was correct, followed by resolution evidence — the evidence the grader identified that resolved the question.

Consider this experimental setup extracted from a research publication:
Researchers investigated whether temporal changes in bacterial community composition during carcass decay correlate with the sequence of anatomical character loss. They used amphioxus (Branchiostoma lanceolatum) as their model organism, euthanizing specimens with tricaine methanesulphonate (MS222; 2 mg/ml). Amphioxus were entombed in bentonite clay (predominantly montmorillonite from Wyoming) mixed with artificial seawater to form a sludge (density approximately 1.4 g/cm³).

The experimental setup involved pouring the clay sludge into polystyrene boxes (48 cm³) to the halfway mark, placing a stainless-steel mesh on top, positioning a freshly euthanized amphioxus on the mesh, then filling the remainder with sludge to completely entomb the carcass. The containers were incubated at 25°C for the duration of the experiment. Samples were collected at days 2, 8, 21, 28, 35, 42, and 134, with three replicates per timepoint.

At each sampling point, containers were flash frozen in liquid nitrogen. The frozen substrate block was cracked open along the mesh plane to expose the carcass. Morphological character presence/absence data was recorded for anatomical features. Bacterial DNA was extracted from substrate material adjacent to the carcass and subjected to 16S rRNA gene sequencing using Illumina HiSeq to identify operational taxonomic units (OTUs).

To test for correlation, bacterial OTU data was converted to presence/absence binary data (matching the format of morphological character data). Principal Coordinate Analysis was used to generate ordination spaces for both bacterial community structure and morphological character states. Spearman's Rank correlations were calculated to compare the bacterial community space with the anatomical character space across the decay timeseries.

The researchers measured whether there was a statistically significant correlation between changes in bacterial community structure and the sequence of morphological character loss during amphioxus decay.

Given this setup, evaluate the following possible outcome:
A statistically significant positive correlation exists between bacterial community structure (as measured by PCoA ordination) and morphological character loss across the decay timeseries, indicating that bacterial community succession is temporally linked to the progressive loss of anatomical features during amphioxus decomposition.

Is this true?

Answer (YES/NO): NO